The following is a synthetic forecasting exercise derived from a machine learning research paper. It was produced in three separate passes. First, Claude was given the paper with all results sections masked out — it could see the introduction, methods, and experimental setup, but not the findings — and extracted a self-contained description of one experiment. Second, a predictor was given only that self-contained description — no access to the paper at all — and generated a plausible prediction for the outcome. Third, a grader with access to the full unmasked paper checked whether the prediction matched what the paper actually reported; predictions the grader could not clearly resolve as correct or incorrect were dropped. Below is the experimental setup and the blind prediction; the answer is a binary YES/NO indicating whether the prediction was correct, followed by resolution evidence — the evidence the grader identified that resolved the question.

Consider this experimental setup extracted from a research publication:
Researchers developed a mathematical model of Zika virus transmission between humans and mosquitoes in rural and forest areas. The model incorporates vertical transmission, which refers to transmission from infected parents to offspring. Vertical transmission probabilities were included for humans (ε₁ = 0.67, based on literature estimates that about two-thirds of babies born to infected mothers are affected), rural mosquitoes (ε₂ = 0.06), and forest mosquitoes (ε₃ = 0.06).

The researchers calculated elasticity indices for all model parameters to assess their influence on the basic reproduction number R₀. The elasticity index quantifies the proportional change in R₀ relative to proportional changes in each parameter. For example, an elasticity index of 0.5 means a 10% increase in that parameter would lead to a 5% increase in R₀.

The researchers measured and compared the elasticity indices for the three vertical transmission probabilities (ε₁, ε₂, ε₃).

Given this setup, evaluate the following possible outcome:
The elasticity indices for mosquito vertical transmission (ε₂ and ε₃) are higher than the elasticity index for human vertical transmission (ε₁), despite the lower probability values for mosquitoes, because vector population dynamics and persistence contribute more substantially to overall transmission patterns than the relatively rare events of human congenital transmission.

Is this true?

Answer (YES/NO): YES